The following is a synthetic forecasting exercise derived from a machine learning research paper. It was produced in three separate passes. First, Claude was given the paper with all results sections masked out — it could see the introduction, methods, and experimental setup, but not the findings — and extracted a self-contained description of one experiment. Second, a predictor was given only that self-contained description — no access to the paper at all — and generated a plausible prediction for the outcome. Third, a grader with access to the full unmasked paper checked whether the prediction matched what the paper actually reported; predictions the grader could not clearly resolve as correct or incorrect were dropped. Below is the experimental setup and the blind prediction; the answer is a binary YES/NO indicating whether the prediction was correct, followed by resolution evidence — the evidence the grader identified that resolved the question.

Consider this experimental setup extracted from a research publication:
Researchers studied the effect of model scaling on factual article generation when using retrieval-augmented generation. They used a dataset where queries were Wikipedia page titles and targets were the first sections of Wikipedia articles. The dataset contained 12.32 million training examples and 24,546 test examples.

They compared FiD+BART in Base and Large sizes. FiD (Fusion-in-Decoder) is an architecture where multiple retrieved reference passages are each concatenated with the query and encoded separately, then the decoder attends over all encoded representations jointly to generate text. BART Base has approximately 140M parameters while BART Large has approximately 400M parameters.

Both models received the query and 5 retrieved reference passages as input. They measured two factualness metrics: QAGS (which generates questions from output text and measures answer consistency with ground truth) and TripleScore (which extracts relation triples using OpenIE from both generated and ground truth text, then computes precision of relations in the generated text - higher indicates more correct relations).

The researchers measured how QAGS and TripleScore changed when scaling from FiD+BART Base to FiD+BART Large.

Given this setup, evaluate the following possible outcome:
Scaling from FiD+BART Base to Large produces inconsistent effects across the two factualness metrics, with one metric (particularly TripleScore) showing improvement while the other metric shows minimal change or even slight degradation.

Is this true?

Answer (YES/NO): YES